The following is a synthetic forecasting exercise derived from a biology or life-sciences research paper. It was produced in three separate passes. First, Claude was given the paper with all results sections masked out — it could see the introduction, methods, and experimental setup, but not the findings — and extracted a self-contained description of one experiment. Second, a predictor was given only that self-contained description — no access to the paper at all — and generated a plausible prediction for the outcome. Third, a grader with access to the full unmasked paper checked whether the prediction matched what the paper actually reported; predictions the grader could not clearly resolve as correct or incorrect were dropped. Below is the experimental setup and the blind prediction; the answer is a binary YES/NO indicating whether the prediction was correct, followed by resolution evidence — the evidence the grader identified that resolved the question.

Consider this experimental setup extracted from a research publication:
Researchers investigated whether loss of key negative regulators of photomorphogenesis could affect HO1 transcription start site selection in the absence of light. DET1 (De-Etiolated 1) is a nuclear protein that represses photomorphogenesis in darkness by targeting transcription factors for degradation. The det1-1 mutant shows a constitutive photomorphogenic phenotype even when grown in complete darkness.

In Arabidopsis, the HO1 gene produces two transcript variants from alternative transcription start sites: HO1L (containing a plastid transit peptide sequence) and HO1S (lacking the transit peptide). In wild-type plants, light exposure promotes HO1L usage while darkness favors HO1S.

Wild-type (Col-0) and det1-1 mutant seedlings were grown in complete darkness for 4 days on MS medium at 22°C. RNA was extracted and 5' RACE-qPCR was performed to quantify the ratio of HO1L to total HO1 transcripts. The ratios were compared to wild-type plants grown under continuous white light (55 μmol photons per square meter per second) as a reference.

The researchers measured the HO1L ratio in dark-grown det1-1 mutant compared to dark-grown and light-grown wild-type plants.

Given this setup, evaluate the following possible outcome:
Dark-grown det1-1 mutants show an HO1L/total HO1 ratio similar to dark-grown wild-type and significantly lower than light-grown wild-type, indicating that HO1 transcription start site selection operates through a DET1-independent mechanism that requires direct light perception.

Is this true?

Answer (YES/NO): NO